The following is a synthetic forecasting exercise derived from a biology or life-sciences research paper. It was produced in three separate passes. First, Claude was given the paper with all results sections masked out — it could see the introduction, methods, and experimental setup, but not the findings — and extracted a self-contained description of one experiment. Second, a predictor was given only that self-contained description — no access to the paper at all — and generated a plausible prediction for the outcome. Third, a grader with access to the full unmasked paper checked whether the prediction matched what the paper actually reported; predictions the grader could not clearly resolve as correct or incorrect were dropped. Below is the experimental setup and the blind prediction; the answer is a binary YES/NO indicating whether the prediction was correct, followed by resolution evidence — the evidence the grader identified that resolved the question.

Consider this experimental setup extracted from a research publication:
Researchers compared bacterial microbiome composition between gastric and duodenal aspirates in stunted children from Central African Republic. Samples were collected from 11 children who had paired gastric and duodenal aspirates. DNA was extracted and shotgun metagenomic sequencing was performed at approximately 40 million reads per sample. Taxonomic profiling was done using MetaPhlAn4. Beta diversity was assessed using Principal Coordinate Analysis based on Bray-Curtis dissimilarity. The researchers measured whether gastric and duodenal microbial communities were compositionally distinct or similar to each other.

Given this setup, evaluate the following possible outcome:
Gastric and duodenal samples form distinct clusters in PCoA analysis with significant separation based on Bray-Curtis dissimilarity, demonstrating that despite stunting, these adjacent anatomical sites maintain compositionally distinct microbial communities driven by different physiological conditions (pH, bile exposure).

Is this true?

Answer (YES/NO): NO